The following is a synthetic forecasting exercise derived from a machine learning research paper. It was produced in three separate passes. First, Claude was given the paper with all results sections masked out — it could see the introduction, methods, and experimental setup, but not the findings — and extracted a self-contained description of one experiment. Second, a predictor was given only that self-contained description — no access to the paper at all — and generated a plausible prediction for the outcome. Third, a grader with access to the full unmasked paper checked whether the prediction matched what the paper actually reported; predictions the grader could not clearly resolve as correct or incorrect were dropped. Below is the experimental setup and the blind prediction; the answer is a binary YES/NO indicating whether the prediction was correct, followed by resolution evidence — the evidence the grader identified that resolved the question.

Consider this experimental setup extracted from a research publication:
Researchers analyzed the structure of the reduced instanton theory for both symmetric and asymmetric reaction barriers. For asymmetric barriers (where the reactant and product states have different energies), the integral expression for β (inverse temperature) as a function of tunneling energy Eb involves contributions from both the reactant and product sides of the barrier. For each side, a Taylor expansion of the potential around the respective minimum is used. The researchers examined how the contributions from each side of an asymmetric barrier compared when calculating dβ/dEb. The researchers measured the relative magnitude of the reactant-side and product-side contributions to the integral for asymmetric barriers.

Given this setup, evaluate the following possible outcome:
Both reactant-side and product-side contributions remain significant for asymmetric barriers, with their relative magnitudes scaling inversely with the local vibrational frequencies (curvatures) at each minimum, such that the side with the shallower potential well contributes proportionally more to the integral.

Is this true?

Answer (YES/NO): NO